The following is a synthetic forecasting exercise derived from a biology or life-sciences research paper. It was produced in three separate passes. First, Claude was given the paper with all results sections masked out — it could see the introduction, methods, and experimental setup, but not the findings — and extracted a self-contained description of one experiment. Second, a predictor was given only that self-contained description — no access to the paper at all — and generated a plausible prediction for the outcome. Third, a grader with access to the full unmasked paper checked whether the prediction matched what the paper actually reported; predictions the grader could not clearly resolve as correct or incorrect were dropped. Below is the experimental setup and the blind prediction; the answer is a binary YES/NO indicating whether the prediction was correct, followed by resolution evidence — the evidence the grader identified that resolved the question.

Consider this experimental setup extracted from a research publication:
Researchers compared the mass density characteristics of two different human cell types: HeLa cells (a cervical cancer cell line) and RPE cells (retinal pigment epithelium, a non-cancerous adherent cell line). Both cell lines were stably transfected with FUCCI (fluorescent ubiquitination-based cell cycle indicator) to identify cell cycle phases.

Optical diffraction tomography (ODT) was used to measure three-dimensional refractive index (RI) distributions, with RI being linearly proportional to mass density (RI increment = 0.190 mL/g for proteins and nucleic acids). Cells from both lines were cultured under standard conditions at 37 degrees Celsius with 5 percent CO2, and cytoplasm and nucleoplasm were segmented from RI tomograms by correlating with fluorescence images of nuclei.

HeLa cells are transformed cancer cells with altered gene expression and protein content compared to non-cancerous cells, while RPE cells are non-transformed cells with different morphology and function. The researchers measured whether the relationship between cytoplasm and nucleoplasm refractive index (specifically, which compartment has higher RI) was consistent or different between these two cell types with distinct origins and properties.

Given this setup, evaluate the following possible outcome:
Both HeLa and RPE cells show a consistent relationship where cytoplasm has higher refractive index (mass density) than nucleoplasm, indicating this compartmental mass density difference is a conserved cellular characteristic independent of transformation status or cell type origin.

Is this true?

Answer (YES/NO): YES